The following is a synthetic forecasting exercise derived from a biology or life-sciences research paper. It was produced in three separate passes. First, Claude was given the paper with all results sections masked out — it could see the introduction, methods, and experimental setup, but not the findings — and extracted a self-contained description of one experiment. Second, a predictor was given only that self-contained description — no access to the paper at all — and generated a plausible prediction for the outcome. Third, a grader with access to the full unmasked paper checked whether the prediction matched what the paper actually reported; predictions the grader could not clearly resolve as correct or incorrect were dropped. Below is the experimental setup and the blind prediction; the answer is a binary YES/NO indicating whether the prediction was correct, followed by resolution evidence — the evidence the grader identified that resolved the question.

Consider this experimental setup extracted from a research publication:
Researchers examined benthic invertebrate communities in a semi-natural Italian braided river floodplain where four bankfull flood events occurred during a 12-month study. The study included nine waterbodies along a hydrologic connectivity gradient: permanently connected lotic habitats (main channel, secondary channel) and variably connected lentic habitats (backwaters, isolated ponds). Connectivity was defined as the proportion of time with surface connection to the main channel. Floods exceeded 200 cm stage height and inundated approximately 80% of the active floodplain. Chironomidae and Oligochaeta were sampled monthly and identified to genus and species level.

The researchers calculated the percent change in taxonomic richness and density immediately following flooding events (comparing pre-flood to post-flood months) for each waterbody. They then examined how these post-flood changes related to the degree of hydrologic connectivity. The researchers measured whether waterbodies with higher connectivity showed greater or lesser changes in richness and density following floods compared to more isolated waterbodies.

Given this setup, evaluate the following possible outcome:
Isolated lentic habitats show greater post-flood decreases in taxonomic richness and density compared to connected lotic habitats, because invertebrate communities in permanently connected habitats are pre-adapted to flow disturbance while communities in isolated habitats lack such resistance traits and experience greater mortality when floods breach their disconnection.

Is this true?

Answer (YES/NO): NO